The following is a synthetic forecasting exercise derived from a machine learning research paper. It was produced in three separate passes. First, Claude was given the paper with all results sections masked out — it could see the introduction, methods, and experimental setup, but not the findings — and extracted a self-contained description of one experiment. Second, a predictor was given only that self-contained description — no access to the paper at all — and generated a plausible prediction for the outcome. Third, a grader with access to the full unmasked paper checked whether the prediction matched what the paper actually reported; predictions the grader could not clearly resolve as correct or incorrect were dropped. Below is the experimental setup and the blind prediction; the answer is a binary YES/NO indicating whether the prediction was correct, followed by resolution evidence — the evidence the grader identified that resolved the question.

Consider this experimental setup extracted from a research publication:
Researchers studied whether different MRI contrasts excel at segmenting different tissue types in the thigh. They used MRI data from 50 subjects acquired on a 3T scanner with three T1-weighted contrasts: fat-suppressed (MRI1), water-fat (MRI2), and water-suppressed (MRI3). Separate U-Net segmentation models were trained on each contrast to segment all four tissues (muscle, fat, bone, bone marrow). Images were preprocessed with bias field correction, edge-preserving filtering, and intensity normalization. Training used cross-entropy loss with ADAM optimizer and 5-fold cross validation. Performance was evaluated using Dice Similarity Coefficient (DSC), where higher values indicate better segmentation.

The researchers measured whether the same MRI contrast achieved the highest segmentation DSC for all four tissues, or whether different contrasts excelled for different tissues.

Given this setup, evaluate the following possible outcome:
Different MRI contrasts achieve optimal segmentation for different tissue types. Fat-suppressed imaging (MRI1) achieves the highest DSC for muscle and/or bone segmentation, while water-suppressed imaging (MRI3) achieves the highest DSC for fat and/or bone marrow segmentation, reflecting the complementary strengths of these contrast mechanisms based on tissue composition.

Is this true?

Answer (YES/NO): NO